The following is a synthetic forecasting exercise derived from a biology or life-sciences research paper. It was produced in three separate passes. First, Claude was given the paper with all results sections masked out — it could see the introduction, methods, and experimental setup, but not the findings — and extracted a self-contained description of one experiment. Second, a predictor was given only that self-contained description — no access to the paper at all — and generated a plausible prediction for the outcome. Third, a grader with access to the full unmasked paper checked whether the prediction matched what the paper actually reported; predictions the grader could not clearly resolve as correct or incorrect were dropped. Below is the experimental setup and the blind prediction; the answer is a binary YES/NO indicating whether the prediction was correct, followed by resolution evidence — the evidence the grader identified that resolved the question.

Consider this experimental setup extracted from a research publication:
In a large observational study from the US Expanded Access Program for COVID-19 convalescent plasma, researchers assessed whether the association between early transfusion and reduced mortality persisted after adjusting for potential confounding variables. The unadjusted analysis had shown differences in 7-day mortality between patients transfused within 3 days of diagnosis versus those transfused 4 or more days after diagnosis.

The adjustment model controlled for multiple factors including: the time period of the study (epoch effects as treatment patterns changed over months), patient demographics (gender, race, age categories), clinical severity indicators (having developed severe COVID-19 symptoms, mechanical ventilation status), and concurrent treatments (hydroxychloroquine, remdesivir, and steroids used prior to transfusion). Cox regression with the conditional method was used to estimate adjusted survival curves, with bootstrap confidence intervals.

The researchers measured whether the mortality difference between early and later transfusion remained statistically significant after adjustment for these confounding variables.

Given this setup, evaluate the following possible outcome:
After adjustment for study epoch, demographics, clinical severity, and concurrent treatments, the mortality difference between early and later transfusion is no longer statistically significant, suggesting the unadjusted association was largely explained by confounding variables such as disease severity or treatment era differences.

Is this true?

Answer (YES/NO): NO